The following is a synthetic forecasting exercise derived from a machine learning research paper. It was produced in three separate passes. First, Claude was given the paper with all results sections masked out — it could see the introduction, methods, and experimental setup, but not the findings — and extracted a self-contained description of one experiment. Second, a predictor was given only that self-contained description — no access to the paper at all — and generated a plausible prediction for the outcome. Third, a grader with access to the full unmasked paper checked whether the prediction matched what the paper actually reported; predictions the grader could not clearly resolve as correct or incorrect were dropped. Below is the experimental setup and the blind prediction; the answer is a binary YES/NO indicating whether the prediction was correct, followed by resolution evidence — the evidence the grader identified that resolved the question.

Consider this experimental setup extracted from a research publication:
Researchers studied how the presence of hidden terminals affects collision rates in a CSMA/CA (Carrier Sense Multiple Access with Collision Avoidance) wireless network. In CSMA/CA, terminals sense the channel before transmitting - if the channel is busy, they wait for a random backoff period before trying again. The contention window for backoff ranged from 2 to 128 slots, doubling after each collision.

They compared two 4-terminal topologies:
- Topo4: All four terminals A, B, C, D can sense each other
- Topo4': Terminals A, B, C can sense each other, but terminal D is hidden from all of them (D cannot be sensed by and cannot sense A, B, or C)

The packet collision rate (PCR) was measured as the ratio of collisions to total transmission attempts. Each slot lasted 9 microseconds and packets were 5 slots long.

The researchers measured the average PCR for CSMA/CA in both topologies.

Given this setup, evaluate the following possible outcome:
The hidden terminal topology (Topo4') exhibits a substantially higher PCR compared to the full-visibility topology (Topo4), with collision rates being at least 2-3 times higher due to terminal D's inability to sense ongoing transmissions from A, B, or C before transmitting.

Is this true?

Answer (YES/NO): NO